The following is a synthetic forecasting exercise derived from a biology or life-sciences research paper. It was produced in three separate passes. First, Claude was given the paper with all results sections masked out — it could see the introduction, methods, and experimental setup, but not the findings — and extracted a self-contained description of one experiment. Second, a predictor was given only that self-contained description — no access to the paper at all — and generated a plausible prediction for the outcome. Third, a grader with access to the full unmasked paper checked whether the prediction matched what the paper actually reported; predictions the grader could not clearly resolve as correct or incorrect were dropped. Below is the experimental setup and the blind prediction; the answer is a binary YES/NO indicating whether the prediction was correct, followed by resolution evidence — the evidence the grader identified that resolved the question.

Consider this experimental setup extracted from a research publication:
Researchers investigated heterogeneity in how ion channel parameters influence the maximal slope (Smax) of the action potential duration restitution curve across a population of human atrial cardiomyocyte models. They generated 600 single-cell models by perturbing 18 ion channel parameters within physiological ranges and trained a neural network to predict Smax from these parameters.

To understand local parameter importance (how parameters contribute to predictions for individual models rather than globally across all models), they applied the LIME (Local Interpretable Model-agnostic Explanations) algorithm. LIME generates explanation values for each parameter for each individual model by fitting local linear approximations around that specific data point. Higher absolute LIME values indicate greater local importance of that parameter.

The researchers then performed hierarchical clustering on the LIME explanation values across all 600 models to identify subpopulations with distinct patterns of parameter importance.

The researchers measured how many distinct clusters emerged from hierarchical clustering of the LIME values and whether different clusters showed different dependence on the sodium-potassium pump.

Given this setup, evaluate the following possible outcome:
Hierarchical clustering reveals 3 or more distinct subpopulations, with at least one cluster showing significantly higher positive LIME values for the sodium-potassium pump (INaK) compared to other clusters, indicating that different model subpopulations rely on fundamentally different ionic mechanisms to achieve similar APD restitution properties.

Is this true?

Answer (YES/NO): YES